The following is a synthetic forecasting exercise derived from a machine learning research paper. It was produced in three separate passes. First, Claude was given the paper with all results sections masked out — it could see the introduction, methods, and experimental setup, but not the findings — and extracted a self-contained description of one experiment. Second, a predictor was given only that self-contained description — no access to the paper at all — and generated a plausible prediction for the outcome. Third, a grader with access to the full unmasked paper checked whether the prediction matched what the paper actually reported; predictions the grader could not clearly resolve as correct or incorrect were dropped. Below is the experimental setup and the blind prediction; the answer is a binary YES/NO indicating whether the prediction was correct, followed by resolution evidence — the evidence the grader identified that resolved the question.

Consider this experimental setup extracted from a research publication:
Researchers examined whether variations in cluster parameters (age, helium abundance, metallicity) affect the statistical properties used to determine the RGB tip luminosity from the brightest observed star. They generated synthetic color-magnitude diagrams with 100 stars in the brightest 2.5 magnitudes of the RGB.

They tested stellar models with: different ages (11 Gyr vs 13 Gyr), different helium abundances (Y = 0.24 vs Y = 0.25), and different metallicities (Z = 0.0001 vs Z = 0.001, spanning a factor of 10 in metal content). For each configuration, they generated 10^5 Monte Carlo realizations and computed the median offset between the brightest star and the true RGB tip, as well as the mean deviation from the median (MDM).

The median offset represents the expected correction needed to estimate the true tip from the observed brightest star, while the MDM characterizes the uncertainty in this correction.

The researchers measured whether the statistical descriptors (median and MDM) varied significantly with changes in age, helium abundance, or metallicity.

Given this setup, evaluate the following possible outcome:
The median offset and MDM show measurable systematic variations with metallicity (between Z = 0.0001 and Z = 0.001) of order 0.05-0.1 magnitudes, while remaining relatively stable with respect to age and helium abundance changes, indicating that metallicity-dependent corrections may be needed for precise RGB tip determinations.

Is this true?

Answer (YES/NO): NO